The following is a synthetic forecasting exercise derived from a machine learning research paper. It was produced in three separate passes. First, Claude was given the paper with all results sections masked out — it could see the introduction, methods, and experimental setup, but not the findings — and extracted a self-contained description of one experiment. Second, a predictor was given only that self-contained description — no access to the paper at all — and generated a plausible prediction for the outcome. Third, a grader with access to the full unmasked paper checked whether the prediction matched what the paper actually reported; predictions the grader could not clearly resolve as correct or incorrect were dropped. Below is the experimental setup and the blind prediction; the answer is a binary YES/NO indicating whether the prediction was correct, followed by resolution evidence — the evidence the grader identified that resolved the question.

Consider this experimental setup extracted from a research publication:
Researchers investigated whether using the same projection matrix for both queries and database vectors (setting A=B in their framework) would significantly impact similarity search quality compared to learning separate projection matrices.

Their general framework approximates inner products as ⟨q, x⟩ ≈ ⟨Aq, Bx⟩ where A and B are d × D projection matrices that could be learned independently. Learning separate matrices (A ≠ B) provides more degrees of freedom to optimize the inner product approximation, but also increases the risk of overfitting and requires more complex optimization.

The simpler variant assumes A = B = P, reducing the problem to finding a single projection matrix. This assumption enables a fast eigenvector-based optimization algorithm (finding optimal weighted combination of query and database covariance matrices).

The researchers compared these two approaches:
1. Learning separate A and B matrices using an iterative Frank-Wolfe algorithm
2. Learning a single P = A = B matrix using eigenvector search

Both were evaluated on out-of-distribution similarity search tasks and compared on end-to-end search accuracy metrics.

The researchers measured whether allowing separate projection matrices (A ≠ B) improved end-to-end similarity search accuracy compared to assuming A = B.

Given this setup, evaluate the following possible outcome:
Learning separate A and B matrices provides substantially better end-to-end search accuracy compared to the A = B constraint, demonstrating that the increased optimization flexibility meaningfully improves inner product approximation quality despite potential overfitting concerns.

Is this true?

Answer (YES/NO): NO